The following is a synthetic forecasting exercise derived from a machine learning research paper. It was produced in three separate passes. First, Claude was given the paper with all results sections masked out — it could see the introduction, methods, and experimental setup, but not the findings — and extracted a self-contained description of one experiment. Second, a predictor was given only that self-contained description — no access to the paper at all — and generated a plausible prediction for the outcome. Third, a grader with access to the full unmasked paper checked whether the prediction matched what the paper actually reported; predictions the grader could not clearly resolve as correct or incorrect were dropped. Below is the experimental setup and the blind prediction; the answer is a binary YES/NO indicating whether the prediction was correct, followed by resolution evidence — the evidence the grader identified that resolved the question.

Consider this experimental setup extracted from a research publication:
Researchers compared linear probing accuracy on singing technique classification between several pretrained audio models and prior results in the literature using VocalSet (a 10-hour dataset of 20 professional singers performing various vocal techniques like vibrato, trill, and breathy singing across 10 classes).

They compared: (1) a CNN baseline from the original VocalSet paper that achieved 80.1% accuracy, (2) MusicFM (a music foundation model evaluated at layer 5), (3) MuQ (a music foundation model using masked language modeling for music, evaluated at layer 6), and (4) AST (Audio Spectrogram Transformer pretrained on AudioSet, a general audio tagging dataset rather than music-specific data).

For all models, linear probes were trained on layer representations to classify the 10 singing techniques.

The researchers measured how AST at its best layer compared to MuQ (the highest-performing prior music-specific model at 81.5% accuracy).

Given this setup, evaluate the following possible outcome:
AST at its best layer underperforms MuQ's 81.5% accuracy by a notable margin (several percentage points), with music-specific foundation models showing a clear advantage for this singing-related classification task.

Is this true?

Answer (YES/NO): NO